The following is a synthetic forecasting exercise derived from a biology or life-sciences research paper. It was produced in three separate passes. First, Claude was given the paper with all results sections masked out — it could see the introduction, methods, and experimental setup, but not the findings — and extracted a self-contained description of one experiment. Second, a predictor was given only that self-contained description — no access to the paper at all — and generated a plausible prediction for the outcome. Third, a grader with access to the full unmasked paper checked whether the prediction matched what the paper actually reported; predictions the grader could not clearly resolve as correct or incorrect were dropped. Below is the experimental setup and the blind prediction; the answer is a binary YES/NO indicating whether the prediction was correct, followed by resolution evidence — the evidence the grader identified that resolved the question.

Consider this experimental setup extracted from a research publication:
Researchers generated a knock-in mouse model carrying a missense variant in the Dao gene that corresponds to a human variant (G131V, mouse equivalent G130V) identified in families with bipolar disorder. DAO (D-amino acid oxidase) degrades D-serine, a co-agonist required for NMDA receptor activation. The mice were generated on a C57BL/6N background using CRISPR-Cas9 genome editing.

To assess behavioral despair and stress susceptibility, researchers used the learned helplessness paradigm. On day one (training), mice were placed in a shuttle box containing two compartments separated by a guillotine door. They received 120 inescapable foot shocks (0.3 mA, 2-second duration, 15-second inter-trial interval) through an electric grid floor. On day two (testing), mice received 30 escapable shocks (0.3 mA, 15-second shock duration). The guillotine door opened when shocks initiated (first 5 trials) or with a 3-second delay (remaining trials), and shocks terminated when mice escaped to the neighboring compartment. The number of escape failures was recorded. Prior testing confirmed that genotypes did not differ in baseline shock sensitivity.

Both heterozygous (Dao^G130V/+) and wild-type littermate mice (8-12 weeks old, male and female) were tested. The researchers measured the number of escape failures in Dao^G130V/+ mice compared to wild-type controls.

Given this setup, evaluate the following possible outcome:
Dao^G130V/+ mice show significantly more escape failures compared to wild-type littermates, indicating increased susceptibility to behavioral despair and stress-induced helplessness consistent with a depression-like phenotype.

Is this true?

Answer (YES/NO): YES